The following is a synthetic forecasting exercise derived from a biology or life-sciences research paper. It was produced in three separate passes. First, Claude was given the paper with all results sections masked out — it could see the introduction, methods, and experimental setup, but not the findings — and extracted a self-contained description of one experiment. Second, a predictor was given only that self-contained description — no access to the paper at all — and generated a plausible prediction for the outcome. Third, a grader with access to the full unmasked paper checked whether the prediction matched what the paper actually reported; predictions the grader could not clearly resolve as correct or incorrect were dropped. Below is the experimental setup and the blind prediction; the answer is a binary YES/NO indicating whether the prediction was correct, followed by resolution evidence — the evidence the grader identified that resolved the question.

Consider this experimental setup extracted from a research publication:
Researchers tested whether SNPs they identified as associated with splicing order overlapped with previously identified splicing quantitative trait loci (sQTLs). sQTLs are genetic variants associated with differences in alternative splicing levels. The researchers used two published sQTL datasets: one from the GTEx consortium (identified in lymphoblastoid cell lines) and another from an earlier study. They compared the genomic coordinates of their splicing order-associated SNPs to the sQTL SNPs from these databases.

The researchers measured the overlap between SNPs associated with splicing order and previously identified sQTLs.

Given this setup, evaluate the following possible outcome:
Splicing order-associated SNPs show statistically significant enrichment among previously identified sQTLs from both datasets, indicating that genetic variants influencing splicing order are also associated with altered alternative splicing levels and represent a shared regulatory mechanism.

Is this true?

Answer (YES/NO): NO